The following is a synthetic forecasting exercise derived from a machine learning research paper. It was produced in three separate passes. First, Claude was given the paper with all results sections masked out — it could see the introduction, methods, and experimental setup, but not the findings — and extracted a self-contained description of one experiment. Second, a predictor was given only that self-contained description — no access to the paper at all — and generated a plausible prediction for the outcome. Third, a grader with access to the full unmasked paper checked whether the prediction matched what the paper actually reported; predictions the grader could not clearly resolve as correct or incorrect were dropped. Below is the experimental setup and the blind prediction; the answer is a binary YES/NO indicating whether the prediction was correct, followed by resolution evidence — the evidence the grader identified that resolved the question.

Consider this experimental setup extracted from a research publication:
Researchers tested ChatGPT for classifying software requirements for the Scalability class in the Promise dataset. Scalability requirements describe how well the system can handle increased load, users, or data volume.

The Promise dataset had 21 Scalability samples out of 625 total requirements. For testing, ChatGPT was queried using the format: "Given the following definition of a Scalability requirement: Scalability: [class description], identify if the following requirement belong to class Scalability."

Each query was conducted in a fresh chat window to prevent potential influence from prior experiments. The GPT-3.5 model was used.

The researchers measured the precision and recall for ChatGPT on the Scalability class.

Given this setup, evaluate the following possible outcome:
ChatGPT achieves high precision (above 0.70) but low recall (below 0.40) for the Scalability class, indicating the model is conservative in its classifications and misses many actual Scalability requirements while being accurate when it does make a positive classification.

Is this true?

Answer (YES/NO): NO